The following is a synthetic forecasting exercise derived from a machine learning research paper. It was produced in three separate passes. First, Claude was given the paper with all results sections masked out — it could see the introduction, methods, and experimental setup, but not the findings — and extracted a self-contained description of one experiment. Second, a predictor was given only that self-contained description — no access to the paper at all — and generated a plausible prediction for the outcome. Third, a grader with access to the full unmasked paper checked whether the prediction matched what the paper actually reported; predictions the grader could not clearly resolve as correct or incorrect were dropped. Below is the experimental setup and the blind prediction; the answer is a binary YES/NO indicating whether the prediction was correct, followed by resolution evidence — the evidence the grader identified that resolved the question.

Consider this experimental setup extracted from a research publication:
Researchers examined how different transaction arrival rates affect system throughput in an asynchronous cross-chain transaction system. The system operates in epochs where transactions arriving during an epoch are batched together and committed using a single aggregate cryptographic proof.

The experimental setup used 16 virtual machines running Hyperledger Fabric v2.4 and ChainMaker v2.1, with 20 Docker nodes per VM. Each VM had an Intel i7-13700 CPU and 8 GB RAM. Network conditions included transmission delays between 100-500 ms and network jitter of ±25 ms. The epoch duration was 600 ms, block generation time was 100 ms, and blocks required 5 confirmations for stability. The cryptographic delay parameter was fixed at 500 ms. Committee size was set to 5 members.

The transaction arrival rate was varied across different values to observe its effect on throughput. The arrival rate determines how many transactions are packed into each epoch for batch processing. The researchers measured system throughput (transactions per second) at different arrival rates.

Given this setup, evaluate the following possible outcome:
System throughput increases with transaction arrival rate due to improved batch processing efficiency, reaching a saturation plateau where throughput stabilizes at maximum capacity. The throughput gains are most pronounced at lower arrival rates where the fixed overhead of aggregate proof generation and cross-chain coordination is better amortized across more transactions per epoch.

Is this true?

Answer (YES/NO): NO